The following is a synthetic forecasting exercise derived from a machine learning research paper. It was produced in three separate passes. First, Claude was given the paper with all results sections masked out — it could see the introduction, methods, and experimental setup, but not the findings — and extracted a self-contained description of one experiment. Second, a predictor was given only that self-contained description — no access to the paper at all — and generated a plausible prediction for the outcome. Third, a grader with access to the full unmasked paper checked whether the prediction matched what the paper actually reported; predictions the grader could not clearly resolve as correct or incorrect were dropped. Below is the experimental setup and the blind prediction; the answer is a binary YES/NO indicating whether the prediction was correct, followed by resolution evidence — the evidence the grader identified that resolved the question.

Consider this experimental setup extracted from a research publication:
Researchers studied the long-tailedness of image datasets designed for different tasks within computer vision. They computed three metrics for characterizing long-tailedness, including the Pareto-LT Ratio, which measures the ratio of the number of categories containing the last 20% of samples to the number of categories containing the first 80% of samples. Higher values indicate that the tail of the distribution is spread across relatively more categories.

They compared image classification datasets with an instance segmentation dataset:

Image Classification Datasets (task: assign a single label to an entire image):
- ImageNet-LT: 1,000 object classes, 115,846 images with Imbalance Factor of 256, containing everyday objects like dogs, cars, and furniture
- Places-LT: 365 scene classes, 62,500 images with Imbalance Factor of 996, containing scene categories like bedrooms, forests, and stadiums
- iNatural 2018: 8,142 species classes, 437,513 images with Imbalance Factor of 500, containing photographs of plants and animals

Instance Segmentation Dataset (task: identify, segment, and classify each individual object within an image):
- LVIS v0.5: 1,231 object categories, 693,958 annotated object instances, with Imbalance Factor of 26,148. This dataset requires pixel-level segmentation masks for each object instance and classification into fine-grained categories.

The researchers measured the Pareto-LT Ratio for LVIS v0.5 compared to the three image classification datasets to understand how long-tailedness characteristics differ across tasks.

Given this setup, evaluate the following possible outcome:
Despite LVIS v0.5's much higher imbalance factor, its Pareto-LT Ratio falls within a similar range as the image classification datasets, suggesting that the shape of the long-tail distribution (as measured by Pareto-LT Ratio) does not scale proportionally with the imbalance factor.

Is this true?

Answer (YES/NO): NO